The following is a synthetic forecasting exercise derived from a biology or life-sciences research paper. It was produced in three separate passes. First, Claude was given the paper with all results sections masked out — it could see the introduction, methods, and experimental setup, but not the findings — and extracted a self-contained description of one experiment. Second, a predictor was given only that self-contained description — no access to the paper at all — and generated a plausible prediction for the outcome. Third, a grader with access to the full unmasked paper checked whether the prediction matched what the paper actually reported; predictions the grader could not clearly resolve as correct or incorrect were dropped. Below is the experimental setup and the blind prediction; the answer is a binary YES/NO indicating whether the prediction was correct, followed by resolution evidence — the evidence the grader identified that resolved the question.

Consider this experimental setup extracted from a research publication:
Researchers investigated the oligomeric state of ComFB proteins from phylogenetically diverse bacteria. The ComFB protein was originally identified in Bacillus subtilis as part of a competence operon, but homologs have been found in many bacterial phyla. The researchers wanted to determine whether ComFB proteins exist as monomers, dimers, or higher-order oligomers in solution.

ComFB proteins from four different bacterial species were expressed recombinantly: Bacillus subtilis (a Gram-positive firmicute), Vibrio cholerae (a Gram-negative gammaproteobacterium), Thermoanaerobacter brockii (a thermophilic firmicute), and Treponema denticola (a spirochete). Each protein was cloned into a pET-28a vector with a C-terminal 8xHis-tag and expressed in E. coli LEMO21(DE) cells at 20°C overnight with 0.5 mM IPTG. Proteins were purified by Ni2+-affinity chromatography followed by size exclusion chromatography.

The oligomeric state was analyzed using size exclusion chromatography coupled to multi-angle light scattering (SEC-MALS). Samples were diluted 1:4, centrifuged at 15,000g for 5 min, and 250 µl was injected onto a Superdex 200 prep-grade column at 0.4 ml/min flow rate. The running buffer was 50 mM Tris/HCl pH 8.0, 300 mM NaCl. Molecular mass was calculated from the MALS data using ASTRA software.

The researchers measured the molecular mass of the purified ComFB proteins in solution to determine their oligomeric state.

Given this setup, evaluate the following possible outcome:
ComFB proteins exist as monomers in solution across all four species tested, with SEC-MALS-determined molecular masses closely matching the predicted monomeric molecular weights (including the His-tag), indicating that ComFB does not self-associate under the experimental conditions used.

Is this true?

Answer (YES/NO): NO